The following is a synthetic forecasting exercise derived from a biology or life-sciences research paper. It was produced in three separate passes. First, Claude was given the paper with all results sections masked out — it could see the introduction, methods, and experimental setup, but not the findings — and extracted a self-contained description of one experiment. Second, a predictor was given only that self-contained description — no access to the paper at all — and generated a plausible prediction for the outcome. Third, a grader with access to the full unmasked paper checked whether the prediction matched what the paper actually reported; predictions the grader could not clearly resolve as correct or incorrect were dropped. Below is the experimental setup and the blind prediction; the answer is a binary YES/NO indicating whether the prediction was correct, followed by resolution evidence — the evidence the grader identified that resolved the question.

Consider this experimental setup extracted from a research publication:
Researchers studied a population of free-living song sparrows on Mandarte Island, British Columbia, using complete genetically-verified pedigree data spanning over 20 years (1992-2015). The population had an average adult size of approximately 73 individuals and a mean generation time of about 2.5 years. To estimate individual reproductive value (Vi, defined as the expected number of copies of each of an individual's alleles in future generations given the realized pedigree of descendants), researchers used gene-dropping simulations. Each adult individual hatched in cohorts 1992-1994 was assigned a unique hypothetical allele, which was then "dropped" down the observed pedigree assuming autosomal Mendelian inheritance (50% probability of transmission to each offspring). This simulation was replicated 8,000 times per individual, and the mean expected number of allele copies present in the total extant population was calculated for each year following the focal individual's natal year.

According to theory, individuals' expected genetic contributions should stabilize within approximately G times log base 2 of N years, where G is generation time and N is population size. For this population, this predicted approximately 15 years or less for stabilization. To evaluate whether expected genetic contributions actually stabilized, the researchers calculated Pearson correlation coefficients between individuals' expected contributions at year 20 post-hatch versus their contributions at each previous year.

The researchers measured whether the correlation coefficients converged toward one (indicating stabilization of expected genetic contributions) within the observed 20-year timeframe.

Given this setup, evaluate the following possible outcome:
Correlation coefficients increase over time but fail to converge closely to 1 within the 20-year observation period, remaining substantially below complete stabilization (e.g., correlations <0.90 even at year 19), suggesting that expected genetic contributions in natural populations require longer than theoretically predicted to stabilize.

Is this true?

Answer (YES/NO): NO